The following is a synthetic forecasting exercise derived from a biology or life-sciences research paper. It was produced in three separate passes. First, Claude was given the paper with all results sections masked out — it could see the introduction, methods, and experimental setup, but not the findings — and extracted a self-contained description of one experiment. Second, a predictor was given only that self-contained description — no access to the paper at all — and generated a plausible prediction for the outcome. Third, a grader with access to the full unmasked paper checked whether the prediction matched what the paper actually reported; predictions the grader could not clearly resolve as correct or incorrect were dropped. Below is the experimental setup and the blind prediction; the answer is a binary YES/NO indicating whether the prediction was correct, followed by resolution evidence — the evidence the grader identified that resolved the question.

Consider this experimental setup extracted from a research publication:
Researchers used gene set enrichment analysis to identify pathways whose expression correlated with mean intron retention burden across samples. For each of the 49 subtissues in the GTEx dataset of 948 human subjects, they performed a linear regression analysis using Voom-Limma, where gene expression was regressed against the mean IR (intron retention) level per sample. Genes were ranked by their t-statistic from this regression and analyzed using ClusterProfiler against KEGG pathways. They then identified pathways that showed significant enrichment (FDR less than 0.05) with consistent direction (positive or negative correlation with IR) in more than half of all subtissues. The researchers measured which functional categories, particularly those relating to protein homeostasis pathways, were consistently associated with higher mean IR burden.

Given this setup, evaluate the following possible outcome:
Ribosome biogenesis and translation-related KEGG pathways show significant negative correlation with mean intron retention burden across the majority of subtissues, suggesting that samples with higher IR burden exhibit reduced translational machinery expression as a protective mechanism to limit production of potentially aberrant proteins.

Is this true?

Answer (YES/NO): YES